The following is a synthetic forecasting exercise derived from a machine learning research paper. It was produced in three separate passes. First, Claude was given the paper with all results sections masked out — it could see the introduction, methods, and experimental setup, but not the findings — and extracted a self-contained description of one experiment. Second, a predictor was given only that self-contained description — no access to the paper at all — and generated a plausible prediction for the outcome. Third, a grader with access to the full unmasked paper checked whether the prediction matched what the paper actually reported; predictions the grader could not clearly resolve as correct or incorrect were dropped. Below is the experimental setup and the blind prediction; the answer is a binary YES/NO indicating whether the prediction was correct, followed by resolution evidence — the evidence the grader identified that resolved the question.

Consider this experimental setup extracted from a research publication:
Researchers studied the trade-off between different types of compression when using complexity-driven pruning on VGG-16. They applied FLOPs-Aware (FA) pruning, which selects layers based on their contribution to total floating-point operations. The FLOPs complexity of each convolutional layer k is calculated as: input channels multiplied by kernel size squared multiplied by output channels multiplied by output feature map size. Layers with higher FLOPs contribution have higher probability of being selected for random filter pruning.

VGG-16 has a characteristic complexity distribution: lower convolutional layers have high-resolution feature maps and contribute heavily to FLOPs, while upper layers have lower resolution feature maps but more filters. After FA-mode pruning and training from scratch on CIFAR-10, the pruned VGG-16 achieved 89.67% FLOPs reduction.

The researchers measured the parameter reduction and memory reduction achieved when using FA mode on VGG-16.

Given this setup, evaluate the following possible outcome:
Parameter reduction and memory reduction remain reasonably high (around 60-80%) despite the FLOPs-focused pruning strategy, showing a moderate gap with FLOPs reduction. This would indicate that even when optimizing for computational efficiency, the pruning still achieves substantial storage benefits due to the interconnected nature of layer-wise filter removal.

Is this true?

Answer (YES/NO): NO